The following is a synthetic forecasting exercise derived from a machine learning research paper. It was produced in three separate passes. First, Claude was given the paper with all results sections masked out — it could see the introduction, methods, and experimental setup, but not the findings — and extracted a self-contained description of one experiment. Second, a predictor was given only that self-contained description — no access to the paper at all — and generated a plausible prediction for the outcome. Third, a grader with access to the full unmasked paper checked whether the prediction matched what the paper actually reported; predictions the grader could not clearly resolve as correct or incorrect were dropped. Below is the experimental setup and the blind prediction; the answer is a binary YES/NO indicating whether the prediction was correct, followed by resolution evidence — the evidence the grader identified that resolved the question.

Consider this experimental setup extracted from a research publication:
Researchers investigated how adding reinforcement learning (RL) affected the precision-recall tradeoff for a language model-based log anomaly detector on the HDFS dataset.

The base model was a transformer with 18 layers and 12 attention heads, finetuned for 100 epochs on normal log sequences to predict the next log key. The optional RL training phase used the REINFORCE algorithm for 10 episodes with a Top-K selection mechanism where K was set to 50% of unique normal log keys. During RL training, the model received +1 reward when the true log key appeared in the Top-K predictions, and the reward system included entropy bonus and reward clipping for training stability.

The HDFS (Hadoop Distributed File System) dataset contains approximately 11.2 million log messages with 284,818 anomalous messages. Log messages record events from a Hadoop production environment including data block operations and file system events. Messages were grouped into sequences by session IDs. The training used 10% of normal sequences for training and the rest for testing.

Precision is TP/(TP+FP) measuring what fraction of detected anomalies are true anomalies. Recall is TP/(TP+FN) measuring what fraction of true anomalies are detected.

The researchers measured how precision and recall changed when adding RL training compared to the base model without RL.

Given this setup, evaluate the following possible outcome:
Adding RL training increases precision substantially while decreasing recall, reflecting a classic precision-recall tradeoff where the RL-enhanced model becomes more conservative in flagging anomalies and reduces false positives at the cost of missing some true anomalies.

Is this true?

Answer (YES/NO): YES